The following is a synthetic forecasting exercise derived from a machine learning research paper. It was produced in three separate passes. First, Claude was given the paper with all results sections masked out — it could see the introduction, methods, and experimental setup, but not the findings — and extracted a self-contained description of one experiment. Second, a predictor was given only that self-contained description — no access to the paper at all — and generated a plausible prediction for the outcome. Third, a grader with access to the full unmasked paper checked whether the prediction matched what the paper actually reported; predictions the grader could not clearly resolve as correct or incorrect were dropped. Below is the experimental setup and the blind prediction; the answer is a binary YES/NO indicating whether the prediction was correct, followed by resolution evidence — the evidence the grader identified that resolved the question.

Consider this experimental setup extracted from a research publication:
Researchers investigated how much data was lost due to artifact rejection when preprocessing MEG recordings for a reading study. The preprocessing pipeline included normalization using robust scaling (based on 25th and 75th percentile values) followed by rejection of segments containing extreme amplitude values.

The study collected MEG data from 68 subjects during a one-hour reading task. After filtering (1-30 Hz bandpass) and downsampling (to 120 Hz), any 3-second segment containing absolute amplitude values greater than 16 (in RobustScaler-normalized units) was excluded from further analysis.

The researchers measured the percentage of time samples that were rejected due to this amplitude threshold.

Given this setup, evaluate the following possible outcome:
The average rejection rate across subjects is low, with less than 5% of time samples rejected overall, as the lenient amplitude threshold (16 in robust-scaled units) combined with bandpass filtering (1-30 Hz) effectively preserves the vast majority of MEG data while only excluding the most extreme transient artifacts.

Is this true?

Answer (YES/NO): YES